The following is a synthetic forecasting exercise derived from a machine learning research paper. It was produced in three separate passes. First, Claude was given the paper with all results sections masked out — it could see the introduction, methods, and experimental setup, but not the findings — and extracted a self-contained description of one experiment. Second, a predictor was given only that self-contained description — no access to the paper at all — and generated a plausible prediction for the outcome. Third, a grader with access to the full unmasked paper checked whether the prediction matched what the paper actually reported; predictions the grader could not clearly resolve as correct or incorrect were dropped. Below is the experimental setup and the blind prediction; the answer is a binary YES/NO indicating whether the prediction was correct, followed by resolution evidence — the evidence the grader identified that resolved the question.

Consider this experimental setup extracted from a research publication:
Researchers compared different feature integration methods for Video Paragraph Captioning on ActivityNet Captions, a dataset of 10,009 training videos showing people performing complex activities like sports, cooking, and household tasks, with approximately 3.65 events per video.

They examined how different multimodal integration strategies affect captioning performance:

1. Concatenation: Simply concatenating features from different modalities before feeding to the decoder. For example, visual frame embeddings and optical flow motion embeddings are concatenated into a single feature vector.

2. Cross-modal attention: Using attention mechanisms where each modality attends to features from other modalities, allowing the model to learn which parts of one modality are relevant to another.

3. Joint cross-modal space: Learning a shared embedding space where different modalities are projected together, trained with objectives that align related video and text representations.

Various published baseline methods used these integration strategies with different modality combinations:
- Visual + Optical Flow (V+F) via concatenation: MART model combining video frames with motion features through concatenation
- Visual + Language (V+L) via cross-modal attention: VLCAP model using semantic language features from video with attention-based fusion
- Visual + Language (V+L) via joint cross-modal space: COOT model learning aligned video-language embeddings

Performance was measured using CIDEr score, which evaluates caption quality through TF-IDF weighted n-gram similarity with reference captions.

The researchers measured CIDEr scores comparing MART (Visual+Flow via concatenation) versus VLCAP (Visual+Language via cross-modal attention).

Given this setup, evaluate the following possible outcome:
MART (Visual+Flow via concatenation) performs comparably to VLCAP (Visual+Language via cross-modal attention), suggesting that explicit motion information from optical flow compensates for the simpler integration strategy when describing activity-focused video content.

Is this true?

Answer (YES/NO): NO